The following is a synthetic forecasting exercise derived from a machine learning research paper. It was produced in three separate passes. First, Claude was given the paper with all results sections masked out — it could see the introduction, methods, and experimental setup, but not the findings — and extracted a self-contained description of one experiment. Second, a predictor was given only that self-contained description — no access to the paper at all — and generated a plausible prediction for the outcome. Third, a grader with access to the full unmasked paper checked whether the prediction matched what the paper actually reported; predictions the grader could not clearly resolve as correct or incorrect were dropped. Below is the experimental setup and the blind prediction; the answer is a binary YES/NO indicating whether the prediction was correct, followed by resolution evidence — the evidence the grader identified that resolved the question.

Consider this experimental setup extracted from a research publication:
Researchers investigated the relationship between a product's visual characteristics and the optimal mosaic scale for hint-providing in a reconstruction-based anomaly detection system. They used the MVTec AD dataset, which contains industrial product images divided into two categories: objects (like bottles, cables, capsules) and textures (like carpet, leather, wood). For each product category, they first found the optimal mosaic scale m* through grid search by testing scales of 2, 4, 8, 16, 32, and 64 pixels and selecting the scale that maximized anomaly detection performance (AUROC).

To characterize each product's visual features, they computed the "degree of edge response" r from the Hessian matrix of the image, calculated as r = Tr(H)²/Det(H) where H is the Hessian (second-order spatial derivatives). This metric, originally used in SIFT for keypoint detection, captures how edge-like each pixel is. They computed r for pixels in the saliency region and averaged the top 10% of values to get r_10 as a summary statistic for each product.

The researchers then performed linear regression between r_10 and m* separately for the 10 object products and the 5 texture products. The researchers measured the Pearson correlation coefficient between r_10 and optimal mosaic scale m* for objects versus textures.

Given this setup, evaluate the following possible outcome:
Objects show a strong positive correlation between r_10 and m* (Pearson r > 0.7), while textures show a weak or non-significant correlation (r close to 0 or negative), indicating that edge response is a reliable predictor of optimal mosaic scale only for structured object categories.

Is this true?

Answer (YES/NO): NO